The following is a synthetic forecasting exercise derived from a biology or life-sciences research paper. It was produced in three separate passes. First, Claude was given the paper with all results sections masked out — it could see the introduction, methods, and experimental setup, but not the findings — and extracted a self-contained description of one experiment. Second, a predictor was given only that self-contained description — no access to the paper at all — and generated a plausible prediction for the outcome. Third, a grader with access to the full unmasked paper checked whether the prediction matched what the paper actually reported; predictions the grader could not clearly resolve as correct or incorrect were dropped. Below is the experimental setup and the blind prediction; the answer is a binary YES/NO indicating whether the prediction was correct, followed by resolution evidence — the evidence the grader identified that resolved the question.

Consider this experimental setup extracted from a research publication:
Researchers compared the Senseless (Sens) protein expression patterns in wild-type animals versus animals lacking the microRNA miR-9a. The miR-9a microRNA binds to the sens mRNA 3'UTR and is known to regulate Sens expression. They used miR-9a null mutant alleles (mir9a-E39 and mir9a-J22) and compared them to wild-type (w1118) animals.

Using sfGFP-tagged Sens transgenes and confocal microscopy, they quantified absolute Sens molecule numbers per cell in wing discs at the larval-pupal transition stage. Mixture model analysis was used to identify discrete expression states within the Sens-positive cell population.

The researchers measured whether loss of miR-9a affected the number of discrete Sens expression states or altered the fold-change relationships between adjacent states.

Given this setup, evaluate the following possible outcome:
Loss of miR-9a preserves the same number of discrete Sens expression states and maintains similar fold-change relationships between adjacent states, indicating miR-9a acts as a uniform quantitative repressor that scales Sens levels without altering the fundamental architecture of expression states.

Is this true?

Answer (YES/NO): YES